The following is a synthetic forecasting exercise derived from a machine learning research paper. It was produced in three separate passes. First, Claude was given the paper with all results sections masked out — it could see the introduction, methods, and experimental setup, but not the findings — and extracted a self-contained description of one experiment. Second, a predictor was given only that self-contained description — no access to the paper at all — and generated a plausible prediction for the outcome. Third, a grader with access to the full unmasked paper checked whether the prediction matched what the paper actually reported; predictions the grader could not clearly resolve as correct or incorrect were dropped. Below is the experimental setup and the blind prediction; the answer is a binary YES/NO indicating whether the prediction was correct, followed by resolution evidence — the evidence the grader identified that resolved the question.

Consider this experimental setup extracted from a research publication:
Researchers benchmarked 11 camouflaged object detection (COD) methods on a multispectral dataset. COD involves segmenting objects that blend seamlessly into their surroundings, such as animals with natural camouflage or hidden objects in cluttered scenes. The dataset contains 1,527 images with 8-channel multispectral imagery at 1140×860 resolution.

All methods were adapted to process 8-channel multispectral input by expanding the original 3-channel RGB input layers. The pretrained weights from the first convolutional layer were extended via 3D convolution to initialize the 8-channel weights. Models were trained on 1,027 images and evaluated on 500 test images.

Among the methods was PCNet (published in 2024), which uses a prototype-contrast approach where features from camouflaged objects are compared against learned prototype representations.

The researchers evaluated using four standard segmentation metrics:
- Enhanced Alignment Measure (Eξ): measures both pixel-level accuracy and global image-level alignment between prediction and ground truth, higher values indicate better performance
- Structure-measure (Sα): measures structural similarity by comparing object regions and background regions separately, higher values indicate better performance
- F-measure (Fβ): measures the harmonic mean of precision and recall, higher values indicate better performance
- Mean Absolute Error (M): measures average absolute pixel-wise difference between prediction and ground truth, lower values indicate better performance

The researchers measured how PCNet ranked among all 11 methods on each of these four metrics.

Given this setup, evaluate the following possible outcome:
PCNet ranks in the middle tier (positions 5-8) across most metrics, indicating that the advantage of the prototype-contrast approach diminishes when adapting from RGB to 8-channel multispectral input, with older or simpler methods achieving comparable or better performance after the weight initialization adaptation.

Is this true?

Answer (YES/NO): NO